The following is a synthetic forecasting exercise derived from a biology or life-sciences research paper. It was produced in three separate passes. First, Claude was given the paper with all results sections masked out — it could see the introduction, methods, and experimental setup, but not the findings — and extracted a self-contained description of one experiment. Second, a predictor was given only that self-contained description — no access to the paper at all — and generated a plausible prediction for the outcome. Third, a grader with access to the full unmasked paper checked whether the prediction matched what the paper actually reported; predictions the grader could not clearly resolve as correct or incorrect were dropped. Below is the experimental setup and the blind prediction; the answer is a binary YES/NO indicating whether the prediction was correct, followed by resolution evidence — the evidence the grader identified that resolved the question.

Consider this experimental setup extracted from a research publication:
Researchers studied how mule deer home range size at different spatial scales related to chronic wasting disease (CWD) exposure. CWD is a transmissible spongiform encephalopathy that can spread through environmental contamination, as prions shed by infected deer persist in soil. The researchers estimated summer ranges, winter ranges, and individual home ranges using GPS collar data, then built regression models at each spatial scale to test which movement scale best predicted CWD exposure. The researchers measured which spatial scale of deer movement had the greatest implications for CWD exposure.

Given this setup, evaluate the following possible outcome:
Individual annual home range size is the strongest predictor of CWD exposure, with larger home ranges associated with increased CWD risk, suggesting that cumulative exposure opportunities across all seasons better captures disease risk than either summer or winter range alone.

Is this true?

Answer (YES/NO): NO